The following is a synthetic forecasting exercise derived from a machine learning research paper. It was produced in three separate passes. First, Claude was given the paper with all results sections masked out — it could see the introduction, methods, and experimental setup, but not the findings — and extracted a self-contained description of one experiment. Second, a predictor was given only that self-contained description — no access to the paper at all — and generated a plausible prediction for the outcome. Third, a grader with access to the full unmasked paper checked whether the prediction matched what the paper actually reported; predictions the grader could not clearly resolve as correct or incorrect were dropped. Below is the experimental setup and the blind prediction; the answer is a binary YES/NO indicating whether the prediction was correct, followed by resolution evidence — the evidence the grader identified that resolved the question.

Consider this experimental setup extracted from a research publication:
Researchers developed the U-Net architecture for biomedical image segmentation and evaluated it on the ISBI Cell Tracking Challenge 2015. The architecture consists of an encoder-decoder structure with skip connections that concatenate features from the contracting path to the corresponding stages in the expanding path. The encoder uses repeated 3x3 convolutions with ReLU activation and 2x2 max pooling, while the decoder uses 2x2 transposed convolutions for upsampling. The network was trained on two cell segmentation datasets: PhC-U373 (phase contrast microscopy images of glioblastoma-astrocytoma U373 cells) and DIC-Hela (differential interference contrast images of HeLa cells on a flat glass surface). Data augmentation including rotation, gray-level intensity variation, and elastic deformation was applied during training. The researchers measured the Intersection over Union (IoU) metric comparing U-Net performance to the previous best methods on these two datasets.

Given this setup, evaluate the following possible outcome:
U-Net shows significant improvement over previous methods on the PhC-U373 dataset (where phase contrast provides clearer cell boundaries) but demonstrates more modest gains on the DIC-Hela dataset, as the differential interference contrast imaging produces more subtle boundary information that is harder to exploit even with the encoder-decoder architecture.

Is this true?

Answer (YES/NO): NO